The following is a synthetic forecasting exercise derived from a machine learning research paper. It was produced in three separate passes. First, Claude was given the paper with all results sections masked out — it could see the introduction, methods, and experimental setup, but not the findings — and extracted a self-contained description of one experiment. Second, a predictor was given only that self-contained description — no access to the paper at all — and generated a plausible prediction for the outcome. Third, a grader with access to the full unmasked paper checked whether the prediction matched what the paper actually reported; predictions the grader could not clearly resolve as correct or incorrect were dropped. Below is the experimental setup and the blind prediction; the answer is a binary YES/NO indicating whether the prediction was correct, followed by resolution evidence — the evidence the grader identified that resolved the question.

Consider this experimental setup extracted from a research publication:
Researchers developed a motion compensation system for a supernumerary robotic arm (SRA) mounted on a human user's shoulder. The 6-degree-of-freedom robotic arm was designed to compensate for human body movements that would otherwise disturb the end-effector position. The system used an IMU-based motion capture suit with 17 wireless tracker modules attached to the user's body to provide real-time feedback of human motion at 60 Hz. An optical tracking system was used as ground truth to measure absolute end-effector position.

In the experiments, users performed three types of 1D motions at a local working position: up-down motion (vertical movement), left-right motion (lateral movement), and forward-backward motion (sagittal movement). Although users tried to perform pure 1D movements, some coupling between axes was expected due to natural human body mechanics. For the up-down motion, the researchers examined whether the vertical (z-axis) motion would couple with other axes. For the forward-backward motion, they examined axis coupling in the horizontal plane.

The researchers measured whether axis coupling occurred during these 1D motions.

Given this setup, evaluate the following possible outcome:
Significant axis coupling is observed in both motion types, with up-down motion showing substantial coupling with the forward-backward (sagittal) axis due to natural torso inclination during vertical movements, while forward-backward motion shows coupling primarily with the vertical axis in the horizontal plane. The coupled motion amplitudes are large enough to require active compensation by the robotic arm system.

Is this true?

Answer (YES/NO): NO